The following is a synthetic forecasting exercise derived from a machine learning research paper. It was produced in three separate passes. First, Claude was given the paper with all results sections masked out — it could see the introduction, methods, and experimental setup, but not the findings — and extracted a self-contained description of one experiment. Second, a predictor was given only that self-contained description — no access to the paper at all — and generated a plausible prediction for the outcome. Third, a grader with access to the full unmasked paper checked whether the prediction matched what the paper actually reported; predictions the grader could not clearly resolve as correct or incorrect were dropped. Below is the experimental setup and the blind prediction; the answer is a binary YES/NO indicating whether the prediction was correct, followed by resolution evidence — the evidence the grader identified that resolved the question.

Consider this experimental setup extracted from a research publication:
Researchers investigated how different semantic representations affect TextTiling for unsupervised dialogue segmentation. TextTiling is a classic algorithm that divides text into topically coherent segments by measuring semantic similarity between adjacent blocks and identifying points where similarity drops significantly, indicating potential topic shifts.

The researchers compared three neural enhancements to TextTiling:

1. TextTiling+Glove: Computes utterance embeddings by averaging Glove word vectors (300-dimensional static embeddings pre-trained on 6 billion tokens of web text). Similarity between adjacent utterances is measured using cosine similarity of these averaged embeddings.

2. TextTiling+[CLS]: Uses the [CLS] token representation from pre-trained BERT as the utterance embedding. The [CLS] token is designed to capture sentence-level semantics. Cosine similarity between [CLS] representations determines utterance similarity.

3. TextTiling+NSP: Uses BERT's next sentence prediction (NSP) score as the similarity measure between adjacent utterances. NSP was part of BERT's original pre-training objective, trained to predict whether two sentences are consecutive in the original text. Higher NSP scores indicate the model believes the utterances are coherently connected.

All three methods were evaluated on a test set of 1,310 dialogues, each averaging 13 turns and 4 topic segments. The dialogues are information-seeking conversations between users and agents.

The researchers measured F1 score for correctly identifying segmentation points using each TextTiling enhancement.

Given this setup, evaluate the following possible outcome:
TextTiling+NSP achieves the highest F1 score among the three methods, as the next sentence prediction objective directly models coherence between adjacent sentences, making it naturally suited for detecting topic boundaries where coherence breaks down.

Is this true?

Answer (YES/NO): NO